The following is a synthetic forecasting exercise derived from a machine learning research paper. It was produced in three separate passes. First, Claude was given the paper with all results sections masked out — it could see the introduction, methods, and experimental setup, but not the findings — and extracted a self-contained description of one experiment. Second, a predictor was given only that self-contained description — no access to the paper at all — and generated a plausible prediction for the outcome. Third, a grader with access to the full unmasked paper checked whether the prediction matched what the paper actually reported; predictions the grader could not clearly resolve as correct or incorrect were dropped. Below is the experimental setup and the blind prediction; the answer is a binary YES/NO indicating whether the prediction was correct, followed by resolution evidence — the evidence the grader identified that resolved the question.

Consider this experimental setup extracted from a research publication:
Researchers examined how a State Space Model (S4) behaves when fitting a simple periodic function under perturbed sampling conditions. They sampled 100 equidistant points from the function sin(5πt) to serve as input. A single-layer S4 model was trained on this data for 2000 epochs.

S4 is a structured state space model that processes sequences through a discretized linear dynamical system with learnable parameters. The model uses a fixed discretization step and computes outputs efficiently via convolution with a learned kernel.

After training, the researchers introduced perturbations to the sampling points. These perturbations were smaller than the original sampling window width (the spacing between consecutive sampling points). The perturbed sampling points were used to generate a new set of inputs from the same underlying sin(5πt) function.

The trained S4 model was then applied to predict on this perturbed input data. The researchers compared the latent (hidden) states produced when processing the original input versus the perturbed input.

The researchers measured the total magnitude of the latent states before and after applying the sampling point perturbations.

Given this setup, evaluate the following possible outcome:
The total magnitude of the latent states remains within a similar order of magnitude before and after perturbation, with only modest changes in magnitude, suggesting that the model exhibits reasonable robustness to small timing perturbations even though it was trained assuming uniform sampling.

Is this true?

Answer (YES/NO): NO